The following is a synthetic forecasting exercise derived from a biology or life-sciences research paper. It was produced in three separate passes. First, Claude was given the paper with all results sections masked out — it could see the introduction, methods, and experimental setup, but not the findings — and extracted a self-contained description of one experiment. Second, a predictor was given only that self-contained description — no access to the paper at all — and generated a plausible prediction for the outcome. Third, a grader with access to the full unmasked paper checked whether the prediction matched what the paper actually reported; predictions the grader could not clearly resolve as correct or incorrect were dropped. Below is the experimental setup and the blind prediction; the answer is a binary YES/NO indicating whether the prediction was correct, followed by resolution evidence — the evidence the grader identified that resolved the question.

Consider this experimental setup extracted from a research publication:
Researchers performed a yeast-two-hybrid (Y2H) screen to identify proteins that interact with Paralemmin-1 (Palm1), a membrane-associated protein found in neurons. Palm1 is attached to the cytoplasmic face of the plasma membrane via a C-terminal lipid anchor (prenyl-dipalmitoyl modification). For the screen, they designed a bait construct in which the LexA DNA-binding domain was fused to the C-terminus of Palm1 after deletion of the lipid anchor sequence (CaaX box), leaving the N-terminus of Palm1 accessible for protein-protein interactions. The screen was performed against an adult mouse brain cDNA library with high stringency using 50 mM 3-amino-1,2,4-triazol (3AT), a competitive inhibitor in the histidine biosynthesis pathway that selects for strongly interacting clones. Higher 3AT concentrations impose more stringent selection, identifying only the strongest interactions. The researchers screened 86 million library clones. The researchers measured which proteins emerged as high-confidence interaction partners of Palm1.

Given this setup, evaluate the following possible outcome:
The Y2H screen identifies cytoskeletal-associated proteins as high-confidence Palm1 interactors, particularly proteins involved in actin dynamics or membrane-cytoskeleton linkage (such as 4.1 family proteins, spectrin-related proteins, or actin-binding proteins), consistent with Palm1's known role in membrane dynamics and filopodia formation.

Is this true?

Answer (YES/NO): YES